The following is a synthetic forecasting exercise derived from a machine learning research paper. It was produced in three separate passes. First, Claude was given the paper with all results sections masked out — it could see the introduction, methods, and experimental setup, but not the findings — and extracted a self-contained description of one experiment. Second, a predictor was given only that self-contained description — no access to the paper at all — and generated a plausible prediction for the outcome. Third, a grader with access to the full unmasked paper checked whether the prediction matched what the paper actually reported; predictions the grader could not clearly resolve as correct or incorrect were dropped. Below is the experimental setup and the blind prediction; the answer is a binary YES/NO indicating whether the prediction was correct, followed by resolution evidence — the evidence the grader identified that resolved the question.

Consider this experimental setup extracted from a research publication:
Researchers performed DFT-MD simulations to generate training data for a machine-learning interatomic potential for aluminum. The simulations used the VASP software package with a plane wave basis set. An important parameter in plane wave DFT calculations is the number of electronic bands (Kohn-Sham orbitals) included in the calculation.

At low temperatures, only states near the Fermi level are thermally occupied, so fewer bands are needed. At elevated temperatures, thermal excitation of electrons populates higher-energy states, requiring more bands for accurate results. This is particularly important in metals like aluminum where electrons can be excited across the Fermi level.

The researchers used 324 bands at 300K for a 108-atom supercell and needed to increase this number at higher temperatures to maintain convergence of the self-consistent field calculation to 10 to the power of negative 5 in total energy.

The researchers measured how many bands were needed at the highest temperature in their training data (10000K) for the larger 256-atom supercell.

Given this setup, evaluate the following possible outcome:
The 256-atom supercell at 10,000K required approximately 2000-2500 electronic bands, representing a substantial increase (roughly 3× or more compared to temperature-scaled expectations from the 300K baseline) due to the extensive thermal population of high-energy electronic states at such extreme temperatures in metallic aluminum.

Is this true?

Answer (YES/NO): NO